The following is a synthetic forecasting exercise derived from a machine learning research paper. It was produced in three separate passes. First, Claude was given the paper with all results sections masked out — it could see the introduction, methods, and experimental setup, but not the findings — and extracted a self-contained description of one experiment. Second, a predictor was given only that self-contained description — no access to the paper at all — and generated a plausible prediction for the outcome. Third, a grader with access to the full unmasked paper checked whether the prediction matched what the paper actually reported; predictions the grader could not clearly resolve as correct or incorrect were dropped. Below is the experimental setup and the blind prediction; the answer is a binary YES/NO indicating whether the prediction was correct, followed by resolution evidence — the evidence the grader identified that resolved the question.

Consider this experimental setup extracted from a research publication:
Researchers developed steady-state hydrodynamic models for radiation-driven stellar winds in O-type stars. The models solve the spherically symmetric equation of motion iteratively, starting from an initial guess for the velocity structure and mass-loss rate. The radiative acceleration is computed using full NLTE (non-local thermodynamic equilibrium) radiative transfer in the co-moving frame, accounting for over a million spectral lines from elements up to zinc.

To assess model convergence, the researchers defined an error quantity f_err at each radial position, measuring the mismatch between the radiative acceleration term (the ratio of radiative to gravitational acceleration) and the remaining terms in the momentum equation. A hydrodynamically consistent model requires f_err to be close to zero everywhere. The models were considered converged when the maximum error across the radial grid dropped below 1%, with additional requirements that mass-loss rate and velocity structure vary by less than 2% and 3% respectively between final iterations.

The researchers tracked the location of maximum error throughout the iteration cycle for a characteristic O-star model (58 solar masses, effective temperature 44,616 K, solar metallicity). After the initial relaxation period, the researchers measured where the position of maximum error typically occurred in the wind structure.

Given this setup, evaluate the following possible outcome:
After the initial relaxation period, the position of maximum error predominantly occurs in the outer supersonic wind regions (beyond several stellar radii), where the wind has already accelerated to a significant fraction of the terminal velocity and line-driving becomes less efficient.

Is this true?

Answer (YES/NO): NO